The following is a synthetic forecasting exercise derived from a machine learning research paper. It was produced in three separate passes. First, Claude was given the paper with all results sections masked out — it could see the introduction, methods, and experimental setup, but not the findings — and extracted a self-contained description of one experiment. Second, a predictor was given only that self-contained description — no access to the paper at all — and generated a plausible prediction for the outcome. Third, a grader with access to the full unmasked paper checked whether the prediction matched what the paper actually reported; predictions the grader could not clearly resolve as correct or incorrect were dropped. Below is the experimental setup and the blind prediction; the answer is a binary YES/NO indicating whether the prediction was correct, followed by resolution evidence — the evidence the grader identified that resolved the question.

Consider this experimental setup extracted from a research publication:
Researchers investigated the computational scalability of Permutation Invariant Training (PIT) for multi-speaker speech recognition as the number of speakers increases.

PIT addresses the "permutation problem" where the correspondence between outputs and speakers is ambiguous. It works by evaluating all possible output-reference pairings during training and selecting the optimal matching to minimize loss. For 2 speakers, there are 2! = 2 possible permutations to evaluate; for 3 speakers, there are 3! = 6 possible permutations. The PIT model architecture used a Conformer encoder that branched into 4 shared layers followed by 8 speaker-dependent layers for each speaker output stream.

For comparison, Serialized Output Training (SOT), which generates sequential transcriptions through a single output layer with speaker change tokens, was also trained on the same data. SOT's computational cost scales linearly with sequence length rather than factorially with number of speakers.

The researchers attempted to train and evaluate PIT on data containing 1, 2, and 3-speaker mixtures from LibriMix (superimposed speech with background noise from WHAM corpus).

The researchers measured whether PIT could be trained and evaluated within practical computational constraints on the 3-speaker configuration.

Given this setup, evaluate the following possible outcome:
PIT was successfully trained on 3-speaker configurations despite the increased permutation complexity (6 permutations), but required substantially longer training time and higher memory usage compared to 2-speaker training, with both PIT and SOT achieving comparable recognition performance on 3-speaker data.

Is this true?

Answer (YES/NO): NO